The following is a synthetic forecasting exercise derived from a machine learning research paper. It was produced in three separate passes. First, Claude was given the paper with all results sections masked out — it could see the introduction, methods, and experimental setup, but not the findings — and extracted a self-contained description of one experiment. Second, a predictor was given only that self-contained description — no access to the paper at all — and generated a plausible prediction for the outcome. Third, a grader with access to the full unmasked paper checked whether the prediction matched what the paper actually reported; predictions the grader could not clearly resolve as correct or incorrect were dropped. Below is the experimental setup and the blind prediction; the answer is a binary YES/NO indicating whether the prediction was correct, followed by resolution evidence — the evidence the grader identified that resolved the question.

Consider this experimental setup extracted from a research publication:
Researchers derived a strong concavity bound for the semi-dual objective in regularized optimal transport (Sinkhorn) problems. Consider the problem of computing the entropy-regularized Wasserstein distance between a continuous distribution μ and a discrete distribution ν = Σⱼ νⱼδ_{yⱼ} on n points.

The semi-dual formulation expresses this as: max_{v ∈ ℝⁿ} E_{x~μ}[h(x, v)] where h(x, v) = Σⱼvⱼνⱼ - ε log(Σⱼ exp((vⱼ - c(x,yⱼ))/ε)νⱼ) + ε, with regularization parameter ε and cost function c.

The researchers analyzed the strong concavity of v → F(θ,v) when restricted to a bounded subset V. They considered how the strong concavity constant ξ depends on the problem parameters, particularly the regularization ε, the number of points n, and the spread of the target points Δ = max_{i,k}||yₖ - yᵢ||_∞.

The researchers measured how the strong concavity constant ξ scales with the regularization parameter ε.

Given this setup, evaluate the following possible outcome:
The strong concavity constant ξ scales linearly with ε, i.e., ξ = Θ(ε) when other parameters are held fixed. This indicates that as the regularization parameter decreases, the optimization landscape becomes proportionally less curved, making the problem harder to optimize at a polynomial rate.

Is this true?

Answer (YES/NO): NO